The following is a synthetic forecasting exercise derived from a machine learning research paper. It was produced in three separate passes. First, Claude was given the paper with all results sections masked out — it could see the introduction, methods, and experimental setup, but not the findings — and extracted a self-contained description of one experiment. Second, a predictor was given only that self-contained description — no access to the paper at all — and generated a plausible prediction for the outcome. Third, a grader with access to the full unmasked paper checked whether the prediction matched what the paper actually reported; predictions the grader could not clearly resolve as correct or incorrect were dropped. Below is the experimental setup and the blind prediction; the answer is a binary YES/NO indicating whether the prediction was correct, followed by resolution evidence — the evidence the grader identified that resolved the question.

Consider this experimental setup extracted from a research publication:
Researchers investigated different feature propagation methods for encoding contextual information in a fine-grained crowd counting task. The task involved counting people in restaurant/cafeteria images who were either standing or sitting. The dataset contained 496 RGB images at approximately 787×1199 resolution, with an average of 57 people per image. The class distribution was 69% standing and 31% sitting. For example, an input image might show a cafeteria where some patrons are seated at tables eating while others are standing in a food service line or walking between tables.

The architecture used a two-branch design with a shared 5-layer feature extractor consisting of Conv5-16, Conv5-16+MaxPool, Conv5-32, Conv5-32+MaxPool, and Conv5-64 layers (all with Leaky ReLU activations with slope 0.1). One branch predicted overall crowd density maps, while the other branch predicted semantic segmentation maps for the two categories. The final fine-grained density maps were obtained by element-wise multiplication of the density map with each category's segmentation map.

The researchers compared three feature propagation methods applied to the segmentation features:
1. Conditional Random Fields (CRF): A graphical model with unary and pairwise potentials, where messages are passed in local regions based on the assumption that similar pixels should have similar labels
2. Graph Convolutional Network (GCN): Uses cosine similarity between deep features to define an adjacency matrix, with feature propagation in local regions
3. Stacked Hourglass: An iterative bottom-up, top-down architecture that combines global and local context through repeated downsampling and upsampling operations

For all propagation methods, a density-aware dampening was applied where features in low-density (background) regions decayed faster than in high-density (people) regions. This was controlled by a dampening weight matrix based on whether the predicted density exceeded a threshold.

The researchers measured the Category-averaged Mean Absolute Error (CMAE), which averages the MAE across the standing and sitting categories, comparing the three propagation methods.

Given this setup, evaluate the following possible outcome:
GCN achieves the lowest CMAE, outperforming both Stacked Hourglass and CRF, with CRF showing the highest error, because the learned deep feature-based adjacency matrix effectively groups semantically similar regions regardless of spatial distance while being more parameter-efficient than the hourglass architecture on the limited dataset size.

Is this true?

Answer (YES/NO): NO